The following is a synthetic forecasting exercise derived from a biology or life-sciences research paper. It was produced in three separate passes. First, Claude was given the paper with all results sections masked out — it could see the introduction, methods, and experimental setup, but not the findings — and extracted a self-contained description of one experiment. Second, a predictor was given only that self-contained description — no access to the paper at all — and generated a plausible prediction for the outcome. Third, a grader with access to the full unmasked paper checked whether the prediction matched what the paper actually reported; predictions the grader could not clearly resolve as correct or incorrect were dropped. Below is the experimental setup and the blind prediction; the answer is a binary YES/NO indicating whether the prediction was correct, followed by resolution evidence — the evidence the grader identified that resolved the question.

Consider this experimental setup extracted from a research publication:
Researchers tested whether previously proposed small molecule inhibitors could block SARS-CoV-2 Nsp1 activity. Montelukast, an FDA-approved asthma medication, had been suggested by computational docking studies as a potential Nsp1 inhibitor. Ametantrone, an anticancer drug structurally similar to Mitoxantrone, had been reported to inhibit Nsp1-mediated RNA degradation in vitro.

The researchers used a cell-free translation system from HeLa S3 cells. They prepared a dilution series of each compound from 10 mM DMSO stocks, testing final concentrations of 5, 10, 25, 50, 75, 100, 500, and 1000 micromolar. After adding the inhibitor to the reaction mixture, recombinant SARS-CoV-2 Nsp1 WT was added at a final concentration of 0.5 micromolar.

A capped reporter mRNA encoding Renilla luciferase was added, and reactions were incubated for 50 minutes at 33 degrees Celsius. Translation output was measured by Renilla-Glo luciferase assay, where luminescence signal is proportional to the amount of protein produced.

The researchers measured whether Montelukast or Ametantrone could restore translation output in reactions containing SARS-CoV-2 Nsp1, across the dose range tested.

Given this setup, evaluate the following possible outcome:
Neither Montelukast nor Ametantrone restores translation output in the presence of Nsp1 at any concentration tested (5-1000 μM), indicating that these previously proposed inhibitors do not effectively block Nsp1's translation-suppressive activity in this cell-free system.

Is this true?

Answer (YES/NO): YES